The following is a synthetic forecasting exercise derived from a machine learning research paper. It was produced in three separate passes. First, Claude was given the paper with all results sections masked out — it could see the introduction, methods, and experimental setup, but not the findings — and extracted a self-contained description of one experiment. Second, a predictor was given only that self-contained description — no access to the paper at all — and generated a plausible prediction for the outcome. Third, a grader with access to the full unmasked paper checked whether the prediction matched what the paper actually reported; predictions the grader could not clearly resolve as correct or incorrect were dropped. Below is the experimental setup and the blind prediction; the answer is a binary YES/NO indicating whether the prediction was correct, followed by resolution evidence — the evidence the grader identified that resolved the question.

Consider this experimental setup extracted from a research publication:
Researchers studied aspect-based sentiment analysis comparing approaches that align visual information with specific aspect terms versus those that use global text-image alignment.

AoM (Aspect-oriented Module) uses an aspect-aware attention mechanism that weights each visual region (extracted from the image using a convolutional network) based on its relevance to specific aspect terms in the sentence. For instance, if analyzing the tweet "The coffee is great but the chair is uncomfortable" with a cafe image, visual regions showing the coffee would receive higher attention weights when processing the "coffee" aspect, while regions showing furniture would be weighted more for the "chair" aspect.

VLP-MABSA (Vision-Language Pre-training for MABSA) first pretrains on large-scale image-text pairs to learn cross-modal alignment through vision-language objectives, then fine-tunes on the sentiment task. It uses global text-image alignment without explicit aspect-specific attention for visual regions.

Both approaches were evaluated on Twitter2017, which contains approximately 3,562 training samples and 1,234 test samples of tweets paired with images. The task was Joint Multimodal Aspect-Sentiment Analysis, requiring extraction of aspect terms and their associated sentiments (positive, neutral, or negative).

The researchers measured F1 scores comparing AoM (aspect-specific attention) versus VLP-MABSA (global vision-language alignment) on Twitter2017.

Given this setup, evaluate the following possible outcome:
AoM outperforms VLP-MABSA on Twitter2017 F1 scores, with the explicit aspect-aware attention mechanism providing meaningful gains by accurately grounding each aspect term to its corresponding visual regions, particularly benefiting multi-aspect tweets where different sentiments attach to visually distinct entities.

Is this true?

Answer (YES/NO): YES